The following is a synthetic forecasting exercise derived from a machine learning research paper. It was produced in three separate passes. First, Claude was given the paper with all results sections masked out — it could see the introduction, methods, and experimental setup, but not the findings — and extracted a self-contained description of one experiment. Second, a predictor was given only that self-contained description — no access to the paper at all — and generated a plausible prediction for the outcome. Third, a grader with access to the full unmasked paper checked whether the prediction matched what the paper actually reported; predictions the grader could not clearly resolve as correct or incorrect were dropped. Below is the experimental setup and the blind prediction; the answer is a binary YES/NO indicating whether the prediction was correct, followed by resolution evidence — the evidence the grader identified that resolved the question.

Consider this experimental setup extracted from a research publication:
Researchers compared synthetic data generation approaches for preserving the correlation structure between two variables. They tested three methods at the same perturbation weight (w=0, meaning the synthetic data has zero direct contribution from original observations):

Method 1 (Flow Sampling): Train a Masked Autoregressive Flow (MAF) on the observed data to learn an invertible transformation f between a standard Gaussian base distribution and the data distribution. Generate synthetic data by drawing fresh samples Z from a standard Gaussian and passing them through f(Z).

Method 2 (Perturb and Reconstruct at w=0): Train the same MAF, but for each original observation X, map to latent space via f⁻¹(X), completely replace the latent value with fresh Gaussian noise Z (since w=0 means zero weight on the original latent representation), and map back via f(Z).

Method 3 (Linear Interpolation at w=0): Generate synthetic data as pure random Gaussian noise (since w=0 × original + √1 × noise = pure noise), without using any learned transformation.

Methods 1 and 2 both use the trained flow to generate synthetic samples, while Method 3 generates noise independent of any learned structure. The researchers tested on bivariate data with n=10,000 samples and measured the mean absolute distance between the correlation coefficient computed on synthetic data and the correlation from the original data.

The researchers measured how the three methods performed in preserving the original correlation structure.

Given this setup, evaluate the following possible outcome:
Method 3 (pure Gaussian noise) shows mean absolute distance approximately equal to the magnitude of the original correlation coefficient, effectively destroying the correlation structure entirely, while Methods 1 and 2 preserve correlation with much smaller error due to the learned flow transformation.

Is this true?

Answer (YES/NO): YES